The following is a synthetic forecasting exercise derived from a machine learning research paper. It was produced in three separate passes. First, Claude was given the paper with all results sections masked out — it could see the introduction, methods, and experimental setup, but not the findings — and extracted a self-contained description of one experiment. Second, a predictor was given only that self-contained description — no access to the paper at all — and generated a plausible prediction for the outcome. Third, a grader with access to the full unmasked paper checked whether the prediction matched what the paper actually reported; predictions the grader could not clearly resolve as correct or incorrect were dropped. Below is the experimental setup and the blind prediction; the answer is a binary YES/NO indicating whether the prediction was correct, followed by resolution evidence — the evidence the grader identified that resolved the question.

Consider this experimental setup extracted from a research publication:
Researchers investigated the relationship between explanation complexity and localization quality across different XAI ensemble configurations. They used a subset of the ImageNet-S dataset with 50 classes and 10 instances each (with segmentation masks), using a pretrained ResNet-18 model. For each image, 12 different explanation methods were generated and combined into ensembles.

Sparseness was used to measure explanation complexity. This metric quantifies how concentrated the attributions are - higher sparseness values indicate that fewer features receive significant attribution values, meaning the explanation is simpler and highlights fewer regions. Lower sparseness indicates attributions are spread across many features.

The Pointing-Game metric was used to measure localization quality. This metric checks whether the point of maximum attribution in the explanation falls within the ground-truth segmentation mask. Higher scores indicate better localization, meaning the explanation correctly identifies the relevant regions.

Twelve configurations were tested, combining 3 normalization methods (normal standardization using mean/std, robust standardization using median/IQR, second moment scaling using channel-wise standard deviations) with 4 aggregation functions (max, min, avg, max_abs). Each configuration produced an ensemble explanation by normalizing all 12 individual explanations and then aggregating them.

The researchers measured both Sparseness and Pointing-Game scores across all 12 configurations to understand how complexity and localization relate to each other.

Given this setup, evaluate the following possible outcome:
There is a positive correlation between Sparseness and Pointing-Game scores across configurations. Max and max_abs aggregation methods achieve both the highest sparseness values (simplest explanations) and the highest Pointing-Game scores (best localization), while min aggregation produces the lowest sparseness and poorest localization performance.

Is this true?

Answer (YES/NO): NO